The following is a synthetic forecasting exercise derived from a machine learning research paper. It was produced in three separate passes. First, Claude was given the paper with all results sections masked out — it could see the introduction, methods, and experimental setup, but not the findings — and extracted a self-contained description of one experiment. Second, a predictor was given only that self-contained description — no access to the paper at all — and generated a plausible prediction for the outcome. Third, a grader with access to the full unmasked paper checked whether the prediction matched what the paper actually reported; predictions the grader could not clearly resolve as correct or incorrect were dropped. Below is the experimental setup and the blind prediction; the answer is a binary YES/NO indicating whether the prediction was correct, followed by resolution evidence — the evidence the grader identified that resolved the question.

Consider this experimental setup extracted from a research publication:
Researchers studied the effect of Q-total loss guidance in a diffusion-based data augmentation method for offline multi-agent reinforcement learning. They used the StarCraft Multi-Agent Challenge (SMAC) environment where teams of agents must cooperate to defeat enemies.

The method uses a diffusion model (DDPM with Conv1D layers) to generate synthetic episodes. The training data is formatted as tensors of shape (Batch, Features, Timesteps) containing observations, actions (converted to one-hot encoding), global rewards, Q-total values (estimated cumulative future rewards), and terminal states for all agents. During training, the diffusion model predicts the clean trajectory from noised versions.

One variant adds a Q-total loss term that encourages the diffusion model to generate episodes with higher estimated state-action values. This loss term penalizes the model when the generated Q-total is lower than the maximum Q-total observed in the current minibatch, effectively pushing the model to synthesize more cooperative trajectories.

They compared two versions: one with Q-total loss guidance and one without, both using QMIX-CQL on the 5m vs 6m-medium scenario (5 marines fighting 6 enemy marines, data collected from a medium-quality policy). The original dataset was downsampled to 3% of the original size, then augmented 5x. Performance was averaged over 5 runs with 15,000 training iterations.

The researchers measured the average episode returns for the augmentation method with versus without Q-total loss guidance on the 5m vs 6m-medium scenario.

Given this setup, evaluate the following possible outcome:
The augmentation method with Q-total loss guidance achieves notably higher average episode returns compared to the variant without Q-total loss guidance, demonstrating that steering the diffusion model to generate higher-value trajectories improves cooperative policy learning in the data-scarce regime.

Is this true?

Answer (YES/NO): YES